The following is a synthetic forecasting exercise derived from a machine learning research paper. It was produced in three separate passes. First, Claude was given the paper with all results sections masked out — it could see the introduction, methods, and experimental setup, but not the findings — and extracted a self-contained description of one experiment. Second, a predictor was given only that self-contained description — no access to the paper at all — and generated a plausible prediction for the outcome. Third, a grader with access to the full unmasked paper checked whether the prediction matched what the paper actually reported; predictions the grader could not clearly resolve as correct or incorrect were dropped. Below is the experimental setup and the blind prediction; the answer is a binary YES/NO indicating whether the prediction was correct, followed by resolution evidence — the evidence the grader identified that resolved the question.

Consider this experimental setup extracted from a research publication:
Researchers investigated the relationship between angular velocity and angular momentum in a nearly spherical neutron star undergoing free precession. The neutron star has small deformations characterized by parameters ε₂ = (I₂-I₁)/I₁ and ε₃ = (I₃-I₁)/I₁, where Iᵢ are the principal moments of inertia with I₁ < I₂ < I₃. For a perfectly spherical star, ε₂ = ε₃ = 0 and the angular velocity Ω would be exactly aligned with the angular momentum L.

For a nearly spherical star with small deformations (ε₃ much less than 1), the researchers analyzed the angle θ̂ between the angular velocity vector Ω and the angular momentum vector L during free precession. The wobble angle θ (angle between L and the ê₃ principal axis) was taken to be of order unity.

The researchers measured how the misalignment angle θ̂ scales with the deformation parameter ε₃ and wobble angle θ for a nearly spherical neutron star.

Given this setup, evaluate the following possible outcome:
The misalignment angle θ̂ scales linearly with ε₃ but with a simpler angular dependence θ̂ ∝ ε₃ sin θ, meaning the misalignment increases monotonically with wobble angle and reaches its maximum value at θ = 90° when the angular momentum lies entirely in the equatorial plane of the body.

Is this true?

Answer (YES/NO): NO